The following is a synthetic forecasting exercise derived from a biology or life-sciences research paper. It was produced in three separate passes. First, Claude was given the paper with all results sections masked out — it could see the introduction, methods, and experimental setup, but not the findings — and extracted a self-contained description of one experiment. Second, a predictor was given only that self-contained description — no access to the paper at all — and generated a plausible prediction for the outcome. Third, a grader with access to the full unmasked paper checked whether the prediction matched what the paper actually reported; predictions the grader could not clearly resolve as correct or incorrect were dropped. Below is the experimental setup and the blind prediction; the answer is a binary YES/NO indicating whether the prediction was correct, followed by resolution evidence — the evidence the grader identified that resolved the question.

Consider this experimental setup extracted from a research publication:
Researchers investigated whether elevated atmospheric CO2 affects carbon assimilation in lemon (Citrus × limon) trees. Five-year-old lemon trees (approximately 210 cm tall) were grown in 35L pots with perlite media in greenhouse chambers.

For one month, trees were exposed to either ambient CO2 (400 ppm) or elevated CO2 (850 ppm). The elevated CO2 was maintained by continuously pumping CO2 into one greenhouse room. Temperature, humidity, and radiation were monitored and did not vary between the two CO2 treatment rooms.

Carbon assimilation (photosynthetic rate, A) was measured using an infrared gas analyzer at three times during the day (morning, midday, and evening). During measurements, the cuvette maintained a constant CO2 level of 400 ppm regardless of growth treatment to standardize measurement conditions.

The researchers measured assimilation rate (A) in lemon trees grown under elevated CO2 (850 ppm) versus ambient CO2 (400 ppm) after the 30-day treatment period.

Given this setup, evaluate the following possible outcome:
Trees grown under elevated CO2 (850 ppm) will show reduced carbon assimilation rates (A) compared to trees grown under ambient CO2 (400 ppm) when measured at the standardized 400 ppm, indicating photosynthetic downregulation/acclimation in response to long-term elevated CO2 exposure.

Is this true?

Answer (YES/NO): NO